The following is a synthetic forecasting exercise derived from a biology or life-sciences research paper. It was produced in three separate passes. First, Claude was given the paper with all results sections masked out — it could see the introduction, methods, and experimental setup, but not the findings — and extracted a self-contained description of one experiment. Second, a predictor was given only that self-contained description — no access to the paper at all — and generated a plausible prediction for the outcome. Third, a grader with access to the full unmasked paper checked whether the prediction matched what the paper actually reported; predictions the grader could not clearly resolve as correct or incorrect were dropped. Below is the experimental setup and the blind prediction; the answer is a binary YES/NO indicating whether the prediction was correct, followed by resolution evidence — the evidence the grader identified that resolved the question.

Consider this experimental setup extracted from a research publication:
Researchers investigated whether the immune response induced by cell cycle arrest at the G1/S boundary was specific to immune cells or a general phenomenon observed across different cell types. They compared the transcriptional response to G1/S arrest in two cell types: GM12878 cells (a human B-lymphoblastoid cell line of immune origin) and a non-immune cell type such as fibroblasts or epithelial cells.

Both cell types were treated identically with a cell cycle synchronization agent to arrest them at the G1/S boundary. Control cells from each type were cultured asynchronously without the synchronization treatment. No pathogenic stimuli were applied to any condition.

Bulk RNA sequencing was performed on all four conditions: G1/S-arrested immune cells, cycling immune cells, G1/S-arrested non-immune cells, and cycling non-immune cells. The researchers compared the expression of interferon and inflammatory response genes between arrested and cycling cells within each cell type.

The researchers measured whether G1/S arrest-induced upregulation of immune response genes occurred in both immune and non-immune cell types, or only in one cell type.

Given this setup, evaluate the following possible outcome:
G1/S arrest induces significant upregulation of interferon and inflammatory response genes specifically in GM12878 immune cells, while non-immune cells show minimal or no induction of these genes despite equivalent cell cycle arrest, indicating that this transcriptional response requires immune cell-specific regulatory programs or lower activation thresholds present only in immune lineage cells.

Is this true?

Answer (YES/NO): YES